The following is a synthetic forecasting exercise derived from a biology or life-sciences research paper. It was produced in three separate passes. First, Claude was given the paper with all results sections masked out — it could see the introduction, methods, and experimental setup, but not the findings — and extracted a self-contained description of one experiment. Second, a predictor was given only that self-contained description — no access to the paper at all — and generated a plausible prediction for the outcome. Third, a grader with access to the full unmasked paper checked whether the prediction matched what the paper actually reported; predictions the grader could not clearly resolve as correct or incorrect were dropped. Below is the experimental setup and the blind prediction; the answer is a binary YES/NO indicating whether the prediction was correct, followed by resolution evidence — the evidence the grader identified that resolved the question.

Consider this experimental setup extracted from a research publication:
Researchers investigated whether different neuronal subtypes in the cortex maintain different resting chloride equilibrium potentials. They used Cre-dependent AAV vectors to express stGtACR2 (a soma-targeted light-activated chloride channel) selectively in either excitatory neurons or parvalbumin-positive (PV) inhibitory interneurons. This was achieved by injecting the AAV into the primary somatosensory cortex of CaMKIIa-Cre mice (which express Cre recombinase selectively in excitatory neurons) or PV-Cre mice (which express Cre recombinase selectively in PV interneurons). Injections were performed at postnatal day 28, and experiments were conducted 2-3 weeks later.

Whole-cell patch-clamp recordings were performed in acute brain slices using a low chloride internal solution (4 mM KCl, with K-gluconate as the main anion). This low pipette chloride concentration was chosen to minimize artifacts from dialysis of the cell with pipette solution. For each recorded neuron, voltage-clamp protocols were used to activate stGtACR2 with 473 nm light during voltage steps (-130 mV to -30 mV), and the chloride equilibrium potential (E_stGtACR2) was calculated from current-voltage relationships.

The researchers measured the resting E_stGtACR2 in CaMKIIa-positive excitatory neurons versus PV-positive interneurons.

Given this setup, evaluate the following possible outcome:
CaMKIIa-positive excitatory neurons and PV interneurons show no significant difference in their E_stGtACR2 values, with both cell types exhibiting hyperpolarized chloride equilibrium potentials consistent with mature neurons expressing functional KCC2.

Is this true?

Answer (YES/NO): NO